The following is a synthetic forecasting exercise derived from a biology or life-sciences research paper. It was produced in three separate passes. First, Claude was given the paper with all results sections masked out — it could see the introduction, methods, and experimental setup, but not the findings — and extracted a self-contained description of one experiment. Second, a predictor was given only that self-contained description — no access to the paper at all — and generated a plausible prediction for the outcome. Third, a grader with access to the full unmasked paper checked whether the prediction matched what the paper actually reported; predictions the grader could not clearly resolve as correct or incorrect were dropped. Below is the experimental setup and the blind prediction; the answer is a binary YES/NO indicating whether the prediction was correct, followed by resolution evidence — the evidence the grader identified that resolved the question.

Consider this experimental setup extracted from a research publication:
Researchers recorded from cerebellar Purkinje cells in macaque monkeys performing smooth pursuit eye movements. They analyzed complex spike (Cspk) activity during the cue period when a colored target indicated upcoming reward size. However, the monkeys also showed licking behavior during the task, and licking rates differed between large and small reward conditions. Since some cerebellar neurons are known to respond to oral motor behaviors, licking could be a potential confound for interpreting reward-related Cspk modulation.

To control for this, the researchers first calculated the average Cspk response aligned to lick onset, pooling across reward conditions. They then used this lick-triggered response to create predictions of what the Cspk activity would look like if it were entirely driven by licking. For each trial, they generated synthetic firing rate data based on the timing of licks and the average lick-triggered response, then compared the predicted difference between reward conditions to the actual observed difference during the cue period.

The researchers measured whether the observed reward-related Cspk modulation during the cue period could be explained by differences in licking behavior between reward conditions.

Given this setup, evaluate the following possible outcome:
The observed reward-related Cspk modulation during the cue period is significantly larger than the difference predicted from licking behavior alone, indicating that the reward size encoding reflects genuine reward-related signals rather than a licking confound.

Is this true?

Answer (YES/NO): YES